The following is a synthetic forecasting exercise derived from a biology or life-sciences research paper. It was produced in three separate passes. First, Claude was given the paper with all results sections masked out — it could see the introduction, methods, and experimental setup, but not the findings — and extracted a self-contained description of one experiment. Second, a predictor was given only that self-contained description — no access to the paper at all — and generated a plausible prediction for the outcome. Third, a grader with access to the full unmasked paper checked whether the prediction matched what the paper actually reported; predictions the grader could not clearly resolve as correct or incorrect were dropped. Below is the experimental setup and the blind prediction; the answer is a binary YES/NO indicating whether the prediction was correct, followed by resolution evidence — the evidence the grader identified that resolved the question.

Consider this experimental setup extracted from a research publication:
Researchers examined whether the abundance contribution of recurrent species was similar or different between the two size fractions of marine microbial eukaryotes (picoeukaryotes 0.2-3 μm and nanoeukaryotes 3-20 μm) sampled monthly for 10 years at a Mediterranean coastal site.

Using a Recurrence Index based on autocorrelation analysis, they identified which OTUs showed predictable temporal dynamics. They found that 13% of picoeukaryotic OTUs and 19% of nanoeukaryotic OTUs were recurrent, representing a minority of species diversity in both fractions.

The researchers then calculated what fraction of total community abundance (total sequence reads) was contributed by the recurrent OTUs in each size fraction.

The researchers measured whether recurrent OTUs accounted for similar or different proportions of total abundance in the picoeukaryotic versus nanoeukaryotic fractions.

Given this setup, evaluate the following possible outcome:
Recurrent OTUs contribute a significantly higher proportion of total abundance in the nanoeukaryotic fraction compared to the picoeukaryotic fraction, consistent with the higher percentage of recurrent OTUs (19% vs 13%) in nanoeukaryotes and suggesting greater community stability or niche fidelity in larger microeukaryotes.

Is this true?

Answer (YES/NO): NO